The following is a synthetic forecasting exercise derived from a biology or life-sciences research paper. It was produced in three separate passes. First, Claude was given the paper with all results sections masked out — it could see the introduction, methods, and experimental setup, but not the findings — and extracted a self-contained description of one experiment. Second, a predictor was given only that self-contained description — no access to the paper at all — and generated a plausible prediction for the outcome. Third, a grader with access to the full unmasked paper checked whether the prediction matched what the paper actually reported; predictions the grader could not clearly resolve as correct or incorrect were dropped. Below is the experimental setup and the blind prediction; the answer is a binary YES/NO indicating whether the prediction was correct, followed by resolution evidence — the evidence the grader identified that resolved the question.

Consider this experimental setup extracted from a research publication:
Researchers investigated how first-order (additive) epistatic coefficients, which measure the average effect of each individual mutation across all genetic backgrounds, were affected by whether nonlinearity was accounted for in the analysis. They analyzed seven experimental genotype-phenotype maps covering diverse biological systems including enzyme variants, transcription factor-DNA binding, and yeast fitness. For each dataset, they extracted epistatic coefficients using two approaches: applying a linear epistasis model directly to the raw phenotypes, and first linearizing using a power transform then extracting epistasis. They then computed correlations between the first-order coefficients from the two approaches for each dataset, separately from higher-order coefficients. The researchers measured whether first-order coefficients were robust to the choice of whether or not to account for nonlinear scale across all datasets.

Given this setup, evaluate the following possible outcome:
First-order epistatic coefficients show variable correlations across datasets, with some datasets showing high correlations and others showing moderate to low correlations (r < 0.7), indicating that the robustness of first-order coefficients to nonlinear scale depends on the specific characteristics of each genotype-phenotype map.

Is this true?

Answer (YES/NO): NO